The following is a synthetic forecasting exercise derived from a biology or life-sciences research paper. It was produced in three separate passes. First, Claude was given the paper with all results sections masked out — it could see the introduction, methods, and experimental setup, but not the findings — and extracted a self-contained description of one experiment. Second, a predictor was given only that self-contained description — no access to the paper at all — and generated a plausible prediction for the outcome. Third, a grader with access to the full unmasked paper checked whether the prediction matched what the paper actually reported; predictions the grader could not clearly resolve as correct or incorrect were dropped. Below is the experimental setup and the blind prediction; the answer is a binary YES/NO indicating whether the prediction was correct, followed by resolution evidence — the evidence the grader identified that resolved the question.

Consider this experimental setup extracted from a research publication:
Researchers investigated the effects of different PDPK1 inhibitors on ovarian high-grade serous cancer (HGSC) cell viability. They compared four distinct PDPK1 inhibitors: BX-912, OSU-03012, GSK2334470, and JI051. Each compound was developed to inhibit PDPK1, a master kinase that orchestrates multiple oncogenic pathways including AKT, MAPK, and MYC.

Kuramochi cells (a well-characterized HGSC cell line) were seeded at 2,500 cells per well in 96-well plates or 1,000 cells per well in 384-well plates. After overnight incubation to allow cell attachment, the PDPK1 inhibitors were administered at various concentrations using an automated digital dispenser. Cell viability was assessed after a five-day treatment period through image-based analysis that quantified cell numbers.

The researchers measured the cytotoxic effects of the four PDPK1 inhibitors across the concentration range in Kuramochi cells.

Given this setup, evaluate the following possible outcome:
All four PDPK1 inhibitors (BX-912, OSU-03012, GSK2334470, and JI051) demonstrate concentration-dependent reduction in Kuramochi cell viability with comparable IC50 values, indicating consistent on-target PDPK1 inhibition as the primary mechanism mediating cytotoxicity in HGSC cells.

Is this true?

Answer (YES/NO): NO